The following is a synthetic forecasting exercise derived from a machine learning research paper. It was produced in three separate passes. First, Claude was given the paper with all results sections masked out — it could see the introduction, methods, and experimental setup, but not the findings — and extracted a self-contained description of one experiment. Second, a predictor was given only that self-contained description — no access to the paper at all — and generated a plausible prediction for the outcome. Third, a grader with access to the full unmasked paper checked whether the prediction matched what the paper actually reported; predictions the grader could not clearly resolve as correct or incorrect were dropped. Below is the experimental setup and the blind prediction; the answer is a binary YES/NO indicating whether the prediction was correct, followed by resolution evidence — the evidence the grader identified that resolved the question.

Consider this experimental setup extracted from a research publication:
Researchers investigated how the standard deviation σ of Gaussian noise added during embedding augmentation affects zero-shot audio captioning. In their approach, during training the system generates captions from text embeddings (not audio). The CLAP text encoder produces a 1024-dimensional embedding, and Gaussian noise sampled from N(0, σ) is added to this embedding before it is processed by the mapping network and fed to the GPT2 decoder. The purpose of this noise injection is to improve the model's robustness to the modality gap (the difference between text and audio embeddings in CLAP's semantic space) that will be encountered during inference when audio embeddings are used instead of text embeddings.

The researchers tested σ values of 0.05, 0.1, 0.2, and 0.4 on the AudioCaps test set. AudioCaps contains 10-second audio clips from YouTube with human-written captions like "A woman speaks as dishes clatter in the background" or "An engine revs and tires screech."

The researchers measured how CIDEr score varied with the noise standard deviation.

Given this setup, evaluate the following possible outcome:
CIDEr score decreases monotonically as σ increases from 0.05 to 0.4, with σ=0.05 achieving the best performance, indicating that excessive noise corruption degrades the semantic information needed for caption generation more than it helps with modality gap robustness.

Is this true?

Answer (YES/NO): NO